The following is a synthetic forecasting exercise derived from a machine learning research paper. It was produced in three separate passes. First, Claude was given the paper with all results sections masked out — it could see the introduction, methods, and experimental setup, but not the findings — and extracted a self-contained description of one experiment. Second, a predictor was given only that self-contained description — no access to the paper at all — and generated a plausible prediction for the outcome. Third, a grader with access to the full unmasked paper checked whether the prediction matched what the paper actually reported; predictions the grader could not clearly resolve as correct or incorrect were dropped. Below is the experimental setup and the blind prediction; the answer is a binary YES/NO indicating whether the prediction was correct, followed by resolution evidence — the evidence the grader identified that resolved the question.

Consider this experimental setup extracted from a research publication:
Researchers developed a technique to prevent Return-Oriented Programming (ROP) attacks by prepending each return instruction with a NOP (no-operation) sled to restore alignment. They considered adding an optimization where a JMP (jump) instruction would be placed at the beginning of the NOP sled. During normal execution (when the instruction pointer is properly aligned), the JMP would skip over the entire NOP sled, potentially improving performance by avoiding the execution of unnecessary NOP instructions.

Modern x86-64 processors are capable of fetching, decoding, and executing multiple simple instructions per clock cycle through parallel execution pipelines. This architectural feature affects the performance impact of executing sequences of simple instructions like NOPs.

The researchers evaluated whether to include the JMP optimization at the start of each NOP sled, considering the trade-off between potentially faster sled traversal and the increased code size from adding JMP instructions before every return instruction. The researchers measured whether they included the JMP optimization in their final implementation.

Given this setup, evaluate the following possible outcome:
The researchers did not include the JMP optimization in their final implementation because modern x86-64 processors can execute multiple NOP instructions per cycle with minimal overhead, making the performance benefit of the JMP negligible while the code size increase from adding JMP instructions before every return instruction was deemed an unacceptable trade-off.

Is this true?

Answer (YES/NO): YES